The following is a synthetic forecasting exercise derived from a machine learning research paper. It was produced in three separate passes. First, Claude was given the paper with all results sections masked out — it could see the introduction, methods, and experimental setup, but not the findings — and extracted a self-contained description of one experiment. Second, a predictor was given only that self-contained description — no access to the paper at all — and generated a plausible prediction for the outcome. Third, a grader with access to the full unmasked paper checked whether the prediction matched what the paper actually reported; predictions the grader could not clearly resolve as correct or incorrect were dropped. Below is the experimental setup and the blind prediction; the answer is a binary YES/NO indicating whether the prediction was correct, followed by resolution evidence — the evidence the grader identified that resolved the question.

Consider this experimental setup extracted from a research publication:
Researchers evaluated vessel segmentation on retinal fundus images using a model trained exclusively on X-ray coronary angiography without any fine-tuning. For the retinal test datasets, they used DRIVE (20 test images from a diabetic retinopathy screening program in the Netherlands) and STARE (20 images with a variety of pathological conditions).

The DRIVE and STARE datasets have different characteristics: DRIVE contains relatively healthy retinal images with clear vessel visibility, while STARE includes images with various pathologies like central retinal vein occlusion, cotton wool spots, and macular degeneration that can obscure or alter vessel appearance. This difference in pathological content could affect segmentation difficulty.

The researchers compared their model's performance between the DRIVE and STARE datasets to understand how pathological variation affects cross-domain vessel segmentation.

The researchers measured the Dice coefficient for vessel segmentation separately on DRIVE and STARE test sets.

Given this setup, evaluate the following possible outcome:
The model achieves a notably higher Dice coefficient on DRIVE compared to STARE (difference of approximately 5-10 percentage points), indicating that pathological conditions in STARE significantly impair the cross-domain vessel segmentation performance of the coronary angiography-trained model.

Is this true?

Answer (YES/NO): NO